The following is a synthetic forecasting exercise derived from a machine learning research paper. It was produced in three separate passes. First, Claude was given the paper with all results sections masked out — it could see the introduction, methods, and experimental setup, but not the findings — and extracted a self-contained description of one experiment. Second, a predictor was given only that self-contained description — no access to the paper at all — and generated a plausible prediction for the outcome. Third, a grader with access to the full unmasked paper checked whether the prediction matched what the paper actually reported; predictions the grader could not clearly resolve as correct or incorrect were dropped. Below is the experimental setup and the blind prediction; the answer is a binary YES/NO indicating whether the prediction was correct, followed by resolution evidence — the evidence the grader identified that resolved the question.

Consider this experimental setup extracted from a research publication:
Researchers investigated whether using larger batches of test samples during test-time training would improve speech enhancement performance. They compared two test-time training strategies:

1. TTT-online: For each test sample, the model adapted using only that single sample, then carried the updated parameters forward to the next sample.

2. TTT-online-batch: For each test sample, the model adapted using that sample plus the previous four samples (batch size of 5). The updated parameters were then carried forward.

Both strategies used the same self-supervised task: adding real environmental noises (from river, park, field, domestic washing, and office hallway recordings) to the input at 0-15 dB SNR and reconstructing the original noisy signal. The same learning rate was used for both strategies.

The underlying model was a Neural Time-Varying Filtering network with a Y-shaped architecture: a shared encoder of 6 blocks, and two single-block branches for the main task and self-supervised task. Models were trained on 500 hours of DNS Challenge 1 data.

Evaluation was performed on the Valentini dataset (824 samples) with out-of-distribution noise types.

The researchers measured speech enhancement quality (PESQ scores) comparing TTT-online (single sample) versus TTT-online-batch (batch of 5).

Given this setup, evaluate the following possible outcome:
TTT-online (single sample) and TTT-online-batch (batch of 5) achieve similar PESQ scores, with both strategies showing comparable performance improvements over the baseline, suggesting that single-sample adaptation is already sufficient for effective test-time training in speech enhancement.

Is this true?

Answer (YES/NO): NO